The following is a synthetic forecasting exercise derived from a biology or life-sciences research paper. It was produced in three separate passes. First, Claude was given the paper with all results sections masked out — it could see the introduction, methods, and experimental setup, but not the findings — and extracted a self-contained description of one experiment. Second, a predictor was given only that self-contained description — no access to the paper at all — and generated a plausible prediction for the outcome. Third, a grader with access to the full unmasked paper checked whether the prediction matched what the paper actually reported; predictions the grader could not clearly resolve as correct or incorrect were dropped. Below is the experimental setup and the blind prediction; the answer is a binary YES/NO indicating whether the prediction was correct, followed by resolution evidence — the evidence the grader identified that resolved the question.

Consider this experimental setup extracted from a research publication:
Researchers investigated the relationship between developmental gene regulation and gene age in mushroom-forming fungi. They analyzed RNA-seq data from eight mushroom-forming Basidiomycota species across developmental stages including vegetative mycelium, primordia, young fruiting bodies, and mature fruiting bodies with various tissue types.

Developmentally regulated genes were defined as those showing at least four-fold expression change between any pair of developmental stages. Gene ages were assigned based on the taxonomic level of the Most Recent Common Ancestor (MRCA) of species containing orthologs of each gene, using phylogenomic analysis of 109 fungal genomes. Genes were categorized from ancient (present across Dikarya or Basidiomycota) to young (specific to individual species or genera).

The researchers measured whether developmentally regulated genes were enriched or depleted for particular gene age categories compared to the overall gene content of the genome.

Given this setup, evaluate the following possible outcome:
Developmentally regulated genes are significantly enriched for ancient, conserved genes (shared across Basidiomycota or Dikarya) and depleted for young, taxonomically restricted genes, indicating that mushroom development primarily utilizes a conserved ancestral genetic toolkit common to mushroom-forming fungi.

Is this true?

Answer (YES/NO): NO